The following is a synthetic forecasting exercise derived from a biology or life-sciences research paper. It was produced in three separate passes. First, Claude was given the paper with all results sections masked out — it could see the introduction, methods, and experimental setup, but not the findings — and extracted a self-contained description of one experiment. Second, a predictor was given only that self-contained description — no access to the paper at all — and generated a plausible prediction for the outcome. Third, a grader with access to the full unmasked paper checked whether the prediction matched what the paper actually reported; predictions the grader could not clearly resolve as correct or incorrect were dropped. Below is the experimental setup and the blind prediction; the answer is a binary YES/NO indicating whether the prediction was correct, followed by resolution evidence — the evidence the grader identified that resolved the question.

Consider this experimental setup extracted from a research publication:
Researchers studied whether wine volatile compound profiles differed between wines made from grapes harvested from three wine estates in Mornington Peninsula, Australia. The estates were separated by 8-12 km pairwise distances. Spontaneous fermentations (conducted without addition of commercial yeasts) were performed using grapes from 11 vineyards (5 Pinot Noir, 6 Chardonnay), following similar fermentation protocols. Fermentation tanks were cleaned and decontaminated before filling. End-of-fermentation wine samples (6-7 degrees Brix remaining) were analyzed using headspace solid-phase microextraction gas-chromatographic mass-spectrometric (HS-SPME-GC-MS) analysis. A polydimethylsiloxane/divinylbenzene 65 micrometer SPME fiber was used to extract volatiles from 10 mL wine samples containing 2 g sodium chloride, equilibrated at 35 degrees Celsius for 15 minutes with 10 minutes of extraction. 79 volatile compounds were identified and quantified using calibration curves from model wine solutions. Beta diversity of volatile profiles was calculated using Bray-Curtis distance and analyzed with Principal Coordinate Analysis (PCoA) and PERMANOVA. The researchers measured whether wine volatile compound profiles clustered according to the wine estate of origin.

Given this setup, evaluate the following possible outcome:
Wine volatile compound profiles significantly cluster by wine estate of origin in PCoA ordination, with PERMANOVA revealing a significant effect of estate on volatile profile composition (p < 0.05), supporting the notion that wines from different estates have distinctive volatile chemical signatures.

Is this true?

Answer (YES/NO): YES